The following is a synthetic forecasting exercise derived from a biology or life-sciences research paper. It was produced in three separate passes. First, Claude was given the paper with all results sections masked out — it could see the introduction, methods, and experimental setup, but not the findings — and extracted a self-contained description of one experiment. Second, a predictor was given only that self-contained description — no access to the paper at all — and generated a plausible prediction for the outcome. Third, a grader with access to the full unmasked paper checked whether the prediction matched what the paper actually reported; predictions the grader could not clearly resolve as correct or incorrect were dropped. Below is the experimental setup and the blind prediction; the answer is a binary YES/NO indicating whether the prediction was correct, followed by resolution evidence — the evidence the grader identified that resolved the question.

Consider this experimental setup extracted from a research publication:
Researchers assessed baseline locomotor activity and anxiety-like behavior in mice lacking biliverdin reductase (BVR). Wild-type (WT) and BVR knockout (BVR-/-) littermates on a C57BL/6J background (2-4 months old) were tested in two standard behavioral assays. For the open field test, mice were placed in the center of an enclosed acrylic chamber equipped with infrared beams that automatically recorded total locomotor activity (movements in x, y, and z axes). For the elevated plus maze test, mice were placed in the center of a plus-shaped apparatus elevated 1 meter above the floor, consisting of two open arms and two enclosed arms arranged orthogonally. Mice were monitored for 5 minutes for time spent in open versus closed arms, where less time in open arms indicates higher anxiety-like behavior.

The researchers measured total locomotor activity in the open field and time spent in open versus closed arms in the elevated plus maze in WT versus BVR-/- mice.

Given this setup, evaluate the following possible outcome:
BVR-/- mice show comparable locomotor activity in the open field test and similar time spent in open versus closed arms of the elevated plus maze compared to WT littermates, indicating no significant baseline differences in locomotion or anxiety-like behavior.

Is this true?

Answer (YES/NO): YES